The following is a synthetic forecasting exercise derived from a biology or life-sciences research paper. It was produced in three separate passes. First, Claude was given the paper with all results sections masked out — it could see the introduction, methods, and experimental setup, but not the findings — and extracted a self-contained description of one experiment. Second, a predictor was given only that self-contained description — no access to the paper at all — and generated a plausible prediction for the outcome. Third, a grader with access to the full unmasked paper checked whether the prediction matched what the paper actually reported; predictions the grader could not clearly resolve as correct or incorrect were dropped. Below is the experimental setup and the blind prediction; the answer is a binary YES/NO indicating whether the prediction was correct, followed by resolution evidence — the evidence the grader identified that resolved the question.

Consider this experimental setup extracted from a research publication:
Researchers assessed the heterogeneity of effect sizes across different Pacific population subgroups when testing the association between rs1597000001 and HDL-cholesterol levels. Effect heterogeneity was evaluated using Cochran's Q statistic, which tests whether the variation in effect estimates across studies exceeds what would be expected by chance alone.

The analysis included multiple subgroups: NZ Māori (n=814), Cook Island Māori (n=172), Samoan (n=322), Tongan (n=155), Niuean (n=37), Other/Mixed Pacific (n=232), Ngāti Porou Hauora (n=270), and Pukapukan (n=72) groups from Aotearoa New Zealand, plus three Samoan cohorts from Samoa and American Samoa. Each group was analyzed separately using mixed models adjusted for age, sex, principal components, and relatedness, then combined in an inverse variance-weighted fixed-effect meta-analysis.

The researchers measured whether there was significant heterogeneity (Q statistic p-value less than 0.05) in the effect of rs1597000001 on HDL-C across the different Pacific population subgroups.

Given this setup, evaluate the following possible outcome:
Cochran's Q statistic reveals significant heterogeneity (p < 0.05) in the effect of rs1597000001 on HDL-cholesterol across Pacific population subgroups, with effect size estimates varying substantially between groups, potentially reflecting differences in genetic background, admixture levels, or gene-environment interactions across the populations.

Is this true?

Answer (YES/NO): NO